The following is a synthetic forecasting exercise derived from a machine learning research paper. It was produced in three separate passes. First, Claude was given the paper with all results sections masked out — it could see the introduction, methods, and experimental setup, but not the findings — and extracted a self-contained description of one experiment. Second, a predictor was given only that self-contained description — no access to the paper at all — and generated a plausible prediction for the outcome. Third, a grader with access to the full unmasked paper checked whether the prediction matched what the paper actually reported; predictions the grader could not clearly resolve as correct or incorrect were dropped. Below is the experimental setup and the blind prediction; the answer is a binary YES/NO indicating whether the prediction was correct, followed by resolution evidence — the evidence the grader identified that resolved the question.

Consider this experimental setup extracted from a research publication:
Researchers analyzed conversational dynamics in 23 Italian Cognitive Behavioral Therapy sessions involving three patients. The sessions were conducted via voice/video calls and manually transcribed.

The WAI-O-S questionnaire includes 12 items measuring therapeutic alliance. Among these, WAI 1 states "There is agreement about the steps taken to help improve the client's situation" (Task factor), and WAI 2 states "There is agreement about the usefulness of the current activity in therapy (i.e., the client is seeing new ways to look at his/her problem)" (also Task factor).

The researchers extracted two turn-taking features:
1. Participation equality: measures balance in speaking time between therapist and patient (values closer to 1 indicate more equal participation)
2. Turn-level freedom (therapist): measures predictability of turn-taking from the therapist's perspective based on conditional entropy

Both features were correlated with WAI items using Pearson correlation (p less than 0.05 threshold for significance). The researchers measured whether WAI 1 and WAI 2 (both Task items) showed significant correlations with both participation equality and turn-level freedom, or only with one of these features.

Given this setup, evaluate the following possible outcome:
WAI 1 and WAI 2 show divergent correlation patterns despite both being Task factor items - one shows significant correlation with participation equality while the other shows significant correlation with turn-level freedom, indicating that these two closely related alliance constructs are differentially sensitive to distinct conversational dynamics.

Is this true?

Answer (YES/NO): NO